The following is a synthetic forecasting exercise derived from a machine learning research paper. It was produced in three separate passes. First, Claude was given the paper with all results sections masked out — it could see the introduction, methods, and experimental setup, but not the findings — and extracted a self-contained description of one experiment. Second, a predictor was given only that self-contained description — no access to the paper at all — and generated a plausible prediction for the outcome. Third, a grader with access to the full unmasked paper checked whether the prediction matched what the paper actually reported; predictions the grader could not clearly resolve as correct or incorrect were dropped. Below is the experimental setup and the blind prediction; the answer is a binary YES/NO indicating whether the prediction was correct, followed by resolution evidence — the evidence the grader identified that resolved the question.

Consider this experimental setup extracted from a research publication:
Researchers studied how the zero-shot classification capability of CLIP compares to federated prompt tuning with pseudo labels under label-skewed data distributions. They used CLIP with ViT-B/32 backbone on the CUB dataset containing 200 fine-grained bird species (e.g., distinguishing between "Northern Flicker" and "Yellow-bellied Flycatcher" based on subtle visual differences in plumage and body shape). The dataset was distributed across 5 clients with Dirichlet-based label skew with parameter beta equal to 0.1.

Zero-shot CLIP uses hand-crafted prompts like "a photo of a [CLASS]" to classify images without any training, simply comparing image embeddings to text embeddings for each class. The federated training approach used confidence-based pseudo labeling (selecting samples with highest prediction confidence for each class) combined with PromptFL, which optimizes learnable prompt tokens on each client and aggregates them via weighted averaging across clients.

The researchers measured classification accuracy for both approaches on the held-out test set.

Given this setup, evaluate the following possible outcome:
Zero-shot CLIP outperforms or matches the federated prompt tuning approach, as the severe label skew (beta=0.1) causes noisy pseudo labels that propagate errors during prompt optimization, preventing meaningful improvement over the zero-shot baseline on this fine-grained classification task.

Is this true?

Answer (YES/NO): YES